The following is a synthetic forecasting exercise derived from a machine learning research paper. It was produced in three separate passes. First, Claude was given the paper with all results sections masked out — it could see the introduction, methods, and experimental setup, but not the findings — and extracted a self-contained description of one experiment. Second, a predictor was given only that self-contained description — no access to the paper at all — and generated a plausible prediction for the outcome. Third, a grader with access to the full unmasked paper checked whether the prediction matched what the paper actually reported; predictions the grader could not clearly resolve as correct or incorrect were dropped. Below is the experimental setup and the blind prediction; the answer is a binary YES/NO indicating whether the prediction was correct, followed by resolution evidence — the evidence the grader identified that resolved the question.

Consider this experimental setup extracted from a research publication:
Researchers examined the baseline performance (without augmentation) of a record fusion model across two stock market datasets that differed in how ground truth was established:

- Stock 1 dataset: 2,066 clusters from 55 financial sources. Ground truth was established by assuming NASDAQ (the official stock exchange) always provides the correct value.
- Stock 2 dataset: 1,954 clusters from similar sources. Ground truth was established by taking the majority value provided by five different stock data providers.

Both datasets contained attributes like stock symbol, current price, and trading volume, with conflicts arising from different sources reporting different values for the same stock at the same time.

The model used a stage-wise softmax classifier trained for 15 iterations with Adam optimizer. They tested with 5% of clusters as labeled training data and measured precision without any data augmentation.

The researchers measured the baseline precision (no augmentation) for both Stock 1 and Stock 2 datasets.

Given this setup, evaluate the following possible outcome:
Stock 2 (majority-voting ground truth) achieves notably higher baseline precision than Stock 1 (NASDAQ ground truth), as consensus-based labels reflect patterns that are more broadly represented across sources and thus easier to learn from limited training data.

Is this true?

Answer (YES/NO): NO